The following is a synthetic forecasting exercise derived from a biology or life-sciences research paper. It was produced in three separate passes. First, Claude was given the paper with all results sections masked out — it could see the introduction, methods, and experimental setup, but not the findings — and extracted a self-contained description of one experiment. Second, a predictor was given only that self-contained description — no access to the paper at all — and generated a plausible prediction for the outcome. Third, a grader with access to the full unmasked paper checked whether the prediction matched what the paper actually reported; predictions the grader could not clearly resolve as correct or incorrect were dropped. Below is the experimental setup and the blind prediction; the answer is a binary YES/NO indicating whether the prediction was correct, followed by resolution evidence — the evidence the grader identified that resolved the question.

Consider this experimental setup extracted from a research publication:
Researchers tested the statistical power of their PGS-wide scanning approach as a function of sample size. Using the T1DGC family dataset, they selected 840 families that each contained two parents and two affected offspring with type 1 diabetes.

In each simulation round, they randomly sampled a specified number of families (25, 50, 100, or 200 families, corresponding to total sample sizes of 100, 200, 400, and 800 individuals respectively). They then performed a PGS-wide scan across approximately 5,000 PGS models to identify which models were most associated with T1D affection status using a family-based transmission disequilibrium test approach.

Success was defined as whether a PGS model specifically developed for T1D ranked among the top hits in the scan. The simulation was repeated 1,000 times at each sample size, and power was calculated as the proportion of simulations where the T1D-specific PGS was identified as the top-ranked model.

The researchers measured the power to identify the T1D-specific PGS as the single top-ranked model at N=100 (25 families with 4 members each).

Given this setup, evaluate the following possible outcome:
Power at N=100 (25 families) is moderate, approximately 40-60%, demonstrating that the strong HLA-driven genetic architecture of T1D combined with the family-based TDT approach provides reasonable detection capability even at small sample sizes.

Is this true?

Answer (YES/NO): NO